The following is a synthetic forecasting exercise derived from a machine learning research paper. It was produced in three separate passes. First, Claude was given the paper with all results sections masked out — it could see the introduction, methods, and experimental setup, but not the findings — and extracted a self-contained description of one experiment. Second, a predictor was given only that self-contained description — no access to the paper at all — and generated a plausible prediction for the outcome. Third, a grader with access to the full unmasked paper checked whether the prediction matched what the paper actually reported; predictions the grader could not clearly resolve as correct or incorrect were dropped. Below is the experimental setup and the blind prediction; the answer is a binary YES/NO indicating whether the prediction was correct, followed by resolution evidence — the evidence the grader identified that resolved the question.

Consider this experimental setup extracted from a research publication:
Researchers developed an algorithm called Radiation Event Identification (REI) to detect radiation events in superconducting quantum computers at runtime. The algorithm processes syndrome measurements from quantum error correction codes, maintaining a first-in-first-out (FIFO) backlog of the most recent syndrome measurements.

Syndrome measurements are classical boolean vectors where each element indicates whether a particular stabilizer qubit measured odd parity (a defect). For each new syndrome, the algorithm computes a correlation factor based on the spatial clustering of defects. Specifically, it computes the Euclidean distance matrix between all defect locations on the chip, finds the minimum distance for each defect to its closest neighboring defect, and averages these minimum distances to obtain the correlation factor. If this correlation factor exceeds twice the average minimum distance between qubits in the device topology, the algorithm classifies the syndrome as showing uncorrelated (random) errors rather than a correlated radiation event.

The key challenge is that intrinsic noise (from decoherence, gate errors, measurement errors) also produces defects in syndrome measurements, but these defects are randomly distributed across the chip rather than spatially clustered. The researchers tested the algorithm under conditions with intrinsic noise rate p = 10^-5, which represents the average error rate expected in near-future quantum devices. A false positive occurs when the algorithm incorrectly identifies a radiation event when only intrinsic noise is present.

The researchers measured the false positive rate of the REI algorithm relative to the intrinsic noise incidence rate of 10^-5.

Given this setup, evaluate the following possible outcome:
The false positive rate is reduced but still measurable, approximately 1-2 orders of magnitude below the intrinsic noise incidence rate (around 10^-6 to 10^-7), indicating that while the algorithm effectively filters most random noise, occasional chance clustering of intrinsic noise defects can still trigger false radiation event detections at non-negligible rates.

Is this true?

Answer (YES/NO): NO